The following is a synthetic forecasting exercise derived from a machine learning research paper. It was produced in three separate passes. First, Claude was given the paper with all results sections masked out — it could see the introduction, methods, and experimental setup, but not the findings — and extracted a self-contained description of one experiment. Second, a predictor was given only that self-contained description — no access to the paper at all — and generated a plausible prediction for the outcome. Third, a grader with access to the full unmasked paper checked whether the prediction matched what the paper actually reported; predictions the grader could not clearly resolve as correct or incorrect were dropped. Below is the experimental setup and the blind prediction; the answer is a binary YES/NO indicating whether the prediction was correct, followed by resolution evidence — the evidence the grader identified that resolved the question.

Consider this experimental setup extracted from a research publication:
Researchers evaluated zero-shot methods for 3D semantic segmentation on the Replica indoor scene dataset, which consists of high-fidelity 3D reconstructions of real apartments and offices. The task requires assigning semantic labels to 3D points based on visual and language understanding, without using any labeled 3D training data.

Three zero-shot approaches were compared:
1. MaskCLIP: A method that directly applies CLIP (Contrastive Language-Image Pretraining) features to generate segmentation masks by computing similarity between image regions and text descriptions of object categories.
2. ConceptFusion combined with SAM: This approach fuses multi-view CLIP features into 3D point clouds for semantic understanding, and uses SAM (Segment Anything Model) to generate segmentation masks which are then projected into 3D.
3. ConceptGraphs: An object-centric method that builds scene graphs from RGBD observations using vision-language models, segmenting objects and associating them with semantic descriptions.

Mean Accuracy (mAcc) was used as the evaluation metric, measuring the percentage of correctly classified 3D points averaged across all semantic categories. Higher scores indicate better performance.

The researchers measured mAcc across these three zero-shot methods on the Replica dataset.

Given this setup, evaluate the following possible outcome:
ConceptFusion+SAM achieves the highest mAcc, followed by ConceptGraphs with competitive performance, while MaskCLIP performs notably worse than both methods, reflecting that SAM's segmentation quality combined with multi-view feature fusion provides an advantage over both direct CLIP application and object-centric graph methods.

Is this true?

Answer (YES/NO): NO